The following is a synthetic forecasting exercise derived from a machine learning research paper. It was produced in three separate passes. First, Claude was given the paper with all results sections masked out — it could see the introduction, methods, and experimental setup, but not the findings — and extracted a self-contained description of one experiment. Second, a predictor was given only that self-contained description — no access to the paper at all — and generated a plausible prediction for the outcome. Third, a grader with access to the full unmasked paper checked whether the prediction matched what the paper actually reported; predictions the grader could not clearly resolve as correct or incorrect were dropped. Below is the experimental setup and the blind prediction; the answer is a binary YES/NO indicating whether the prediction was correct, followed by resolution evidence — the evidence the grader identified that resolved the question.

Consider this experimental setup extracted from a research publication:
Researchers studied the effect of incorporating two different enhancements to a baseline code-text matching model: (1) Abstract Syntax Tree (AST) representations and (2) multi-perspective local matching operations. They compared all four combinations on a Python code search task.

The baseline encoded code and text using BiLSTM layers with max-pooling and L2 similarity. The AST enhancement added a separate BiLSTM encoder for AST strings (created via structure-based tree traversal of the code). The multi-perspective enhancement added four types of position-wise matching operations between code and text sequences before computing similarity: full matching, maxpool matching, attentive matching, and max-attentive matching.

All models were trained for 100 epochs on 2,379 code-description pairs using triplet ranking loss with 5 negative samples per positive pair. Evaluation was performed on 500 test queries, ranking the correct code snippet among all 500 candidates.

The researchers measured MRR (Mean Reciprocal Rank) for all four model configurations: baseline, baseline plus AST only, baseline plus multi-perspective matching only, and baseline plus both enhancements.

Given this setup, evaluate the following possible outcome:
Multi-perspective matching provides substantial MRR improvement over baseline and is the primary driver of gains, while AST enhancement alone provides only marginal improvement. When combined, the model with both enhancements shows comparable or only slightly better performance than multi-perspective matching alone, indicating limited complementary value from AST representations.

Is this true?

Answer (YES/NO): NO